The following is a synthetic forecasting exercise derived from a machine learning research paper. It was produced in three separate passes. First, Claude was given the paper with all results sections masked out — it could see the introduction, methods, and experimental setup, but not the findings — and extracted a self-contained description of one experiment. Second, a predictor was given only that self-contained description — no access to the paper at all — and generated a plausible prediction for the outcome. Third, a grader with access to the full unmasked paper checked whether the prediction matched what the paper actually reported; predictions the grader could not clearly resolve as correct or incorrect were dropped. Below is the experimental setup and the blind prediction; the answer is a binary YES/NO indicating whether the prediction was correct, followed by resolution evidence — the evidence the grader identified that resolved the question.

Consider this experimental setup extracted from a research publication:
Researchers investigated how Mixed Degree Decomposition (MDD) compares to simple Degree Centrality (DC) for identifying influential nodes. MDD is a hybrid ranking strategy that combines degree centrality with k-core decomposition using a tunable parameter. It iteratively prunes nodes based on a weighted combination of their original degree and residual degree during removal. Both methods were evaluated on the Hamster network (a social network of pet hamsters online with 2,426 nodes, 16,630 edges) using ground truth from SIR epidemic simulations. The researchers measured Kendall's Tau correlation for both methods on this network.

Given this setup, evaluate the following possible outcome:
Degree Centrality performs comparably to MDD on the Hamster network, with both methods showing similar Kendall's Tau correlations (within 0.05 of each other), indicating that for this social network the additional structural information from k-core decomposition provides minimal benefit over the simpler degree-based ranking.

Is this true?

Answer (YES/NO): NO